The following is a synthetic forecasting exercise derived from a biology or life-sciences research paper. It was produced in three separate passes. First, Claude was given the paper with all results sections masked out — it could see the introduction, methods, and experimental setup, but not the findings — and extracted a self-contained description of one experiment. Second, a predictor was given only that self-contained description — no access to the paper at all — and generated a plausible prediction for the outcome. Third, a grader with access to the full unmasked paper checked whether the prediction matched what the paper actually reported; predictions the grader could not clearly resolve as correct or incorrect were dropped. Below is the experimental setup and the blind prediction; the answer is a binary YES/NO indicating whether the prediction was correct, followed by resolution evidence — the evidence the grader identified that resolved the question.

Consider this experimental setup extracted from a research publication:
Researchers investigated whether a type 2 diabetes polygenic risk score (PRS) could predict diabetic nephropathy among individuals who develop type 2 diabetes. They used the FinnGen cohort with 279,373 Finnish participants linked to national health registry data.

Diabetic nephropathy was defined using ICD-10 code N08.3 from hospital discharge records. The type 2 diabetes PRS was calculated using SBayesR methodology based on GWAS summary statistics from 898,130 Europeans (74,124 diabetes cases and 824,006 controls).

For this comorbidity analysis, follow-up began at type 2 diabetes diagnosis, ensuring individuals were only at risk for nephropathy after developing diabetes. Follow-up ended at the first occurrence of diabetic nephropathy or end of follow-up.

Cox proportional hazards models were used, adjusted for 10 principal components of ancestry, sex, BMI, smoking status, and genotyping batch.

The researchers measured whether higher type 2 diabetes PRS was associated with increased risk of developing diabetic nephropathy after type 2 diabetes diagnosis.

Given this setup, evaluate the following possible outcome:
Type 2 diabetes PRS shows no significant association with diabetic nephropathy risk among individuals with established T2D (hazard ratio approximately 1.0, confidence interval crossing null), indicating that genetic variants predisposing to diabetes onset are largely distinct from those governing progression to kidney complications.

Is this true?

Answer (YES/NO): NO